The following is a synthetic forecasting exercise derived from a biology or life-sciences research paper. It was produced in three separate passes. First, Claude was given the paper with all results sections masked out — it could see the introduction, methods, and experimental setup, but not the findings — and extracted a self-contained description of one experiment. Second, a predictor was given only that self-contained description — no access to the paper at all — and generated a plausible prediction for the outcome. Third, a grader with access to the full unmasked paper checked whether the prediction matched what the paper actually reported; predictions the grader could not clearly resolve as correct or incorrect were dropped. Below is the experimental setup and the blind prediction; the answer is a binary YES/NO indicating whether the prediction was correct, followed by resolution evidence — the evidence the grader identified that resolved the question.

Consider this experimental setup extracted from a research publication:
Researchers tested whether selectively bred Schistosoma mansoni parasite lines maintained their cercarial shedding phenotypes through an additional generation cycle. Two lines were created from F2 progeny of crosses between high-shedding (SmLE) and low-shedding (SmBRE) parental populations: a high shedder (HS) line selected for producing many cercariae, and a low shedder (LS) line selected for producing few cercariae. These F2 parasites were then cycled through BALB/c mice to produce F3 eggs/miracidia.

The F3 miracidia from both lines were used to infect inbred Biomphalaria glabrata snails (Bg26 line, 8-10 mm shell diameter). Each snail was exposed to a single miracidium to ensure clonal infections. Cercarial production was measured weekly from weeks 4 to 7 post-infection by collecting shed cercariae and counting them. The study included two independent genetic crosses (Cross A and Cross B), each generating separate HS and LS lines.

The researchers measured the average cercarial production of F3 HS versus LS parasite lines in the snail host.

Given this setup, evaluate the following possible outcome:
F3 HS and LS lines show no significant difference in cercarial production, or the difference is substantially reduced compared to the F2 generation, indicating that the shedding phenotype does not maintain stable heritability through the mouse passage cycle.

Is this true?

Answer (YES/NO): NO